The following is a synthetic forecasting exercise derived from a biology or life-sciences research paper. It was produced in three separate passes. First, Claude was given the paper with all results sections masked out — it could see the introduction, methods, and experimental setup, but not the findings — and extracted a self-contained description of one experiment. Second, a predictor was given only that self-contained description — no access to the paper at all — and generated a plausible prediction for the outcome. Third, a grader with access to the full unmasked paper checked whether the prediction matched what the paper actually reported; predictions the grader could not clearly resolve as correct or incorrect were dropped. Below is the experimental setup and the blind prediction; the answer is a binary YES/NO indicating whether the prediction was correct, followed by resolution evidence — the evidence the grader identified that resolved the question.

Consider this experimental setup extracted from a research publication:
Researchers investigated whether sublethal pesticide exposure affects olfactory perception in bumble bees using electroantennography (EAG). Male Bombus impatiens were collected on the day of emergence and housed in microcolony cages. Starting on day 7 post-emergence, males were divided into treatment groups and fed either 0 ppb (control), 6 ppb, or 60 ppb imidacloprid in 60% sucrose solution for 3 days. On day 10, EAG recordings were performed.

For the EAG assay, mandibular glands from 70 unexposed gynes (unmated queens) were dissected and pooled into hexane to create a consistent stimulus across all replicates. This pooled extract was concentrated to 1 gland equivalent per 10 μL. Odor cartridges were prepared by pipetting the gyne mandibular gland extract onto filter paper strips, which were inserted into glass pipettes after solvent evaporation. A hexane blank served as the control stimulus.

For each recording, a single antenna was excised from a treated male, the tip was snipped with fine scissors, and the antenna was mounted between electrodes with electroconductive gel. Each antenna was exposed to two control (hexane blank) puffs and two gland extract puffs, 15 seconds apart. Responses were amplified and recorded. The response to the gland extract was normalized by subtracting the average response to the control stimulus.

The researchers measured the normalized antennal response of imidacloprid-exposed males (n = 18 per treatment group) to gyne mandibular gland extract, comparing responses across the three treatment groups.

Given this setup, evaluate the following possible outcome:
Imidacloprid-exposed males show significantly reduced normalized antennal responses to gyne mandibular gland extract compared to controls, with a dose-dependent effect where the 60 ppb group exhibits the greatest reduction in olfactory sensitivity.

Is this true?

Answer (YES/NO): NO